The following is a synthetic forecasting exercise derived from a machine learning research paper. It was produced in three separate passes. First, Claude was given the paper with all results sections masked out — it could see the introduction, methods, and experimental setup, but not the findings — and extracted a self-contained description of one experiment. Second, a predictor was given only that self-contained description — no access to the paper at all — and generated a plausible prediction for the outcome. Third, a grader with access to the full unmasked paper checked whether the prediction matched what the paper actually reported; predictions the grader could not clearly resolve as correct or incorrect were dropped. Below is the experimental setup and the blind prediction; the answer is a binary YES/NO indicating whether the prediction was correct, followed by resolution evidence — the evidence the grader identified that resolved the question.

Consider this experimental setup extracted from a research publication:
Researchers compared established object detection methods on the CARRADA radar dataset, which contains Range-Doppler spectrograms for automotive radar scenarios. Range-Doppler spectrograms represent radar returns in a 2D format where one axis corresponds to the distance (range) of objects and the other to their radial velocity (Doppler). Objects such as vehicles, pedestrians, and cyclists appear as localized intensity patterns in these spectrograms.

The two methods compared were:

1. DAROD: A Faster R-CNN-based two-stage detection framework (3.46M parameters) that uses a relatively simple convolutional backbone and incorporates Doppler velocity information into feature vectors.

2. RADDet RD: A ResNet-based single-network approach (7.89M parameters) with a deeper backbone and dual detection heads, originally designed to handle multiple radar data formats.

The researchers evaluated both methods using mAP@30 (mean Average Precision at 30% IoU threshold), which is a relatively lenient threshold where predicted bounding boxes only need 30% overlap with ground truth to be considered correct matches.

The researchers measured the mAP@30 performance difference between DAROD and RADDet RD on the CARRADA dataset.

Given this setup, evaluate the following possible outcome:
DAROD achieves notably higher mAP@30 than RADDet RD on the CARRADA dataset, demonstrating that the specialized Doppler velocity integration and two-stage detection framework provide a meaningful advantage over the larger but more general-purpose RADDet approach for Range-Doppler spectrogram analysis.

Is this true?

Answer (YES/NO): YES